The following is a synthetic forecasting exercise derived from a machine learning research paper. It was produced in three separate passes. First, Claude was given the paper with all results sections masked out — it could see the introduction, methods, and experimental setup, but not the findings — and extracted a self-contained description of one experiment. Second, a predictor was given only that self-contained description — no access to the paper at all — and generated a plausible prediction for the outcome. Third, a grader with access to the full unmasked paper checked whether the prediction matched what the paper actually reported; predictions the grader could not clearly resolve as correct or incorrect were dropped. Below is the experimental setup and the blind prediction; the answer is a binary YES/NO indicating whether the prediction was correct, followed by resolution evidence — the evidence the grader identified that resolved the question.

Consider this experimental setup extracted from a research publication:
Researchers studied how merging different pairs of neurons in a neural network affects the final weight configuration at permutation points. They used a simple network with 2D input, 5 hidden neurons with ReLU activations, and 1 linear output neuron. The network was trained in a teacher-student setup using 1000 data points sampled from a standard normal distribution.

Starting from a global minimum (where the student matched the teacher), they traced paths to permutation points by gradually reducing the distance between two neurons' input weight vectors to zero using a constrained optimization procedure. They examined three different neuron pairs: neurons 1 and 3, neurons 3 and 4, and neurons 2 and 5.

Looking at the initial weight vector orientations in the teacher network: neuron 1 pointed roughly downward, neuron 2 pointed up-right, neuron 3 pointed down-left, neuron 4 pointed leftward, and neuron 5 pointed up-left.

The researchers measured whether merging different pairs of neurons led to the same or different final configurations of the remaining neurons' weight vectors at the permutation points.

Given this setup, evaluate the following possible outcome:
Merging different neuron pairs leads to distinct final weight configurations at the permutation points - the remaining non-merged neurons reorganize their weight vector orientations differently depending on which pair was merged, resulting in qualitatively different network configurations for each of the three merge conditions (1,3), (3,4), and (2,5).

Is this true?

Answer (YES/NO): NO